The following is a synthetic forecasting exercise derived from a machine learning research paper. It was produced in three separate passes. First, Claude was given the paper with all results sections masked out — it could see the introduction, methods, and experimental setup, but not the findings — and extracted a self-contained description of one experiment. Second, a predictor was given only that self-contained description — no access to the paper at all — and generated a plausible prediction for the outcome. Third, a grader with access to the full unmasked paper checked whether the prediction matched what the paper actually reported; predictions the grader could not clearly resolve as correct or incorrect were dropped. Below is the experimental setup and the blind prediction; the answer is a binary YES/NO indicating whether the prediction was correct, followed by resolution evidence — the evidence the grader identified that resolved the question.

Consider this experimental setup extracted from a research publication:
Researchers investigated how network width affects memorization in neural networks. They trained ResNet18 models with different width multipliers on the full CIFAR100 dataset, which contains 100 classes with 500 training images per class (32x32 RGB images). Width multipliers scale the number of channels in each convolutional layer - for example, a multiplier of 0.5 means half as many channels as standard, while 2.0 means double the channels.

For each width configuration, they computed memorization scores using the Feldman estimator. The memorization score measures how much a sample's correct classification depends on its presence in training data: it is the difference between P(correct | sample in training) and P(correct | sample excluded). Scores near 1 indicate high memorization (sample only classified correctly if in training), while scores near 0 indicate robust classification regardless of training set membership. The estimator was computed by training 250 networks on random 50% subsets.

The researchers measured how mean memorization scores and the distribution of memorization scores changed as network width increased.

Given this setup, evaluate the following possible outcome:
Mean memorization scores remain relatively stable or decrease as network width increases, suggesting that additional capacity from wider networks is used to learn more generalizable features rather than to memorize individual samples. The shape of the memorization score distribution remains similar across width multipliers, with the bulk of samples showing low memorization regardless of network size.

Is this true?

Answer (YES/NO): NO